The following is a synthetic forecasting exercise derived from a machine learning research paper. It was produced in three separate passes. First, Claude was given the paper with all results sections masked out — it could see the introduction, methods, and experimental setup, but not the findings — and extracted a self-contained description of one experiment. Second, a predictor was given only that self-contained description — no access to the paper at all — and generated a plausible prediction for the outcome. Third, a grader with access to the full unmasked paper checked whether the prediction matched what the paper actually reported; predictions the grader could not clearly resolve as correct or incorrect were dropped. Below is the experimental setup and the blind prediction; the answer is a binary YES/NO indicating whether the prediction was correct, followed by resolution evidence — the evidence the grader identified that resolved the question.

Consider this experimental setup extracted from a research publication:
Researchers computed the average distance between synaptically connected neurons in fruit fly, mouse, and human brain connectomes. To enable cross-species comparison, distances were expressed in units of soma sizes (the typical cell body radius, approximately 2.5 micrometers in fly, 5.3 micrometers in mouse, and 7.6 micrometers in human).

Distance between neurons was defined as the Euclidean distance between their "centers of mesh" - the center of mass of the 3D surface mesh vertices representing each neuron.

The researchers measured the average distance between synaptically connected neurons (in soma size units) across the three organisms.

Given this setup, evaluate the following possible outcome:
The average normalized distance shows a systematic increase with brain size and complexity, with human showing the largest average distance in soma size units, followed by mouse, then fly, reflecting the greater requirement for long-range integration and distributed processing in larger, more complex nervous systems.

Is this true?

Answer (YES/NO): NO